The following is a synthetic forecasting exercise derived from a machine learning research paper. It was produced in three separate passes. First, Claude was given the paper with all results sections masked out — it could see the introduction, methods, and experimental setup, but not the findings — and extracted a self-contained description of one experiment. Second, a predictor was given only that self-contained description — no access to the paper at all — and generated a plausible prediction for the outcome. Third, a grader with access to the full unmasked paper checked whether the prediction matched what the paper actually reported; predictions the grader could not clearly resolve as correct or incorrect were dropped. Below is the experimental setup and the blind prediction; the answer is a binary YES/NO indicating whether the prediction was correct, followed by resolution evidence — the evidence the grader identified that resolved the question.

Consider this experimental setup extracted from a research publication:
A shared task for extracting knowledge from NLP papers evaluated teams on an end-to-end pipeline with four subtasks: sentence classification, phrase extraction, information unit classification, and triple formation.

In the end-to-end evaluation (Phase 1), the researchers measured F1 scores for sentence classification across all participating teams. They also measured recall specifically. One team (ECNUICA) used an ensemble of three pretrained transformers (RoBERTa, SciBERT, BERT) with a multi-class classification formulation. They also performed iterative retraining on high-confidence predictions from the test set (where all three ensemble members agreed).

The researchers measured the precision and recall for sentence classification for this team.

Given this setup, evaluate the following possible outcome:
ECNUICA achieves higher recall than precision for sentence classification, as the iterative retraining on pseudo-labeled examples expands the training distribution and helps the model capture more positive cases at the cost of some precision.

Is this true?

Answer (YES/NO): YES